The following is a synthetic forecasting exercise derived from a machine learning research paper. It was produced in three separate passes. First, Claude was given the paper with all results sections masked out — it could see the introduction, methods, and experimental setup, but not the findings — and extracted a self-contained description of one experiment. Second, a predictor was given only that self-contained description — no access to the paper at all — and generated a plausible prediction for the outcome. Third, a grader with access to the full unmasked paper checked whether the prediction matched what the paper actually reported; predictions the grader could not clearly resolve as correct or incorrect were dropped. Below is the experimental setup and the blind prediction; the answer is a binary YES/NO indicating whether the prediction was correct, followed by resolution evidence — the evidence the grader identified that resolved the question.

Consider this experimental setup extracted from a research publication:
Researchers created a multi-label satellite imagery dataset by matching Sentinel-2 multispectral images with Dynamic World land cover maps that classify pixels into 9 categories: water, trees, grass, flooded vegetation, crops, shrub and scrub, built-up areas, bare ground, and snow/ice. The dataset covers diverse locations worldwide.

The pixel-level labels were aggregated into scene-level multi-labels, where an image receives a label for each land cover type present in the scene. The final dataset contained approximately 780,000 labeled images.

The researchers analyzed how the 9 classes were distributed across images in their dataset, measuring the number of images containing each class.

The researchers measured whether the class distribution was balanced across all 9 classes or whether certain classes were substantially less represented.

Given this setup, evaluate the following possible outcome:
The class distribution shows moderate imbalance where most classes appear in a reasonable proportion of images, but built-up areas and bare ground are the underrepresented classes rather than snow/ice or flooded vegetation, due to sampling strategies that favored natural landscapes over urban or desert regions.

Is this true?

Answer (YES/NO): NO